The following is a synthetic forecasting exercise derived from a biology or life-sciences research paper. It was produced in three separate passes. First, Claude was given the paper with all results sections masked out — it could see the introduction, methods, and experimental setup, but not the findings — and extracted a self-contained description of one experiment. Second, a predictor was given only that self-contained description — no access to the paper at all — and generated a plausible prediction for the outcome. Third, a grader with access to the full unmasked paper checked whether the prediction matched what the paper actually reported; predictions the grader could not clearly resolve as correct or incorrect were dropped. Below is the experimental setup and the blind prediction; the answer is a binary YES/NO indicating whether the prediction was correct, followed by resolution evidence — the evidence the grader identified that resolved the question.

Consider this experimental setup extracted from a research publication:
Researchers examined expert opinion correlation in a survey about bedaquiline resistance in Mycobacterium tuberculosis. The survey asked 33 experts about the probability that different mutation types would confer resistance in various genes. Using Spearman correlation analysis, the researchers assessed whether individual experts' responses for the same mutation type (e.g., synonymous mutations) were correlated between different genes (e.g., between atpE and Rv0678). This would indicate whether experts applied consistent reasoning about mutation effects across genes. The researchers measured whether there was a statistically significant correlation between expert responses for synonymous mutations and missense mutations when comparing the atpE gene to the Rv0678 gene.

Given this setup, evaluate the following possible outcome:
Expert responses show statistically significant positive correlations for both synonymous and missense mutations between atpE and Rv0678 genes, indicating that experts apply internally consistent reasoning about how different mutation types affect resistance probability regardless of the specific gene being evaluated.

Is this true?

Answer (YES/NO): YES